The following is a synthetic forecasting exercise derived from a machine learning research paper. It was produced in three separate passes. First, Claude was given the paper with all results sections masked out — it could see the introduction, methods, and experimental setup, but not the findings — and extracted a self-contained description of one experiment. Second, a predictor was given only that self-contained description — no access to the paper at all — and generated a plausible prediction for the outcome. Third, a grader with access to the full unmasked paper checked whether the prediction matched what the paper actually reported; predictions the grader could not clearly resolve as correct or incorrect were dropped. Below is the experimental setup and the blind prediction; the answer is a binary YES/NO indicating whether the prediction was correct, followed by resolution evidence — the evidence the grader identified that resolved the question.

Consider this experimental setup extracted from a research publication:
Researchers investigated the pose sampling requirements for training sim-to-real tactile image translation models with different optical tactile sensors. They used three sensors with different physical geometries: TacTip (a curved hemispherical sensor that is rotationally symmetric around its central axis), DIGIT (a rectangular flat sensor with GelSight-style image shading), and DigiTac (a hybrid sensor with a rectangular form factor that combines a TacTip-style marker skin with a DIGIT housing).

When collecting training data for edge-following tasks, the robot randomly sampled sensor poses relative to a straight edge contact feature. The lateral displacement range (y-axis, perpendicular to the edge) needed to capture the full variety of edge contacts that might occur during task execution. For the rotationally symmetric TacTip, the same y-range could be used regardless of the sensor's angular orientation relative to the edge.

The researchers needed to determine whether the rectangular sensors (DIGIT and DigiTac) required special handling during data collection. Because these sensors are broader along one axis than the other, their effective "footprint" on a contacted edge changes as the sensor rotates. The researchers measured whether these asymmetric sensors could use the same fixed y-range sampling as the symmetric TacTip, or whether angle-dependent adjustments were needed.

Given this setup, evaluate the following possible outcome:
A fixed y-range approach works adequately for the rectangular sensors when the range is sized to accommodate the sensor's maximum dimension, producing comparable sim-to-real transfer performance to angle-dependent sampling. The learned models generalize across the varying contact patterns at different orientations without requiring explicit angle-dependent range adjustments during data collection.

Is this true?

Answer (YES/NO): NO